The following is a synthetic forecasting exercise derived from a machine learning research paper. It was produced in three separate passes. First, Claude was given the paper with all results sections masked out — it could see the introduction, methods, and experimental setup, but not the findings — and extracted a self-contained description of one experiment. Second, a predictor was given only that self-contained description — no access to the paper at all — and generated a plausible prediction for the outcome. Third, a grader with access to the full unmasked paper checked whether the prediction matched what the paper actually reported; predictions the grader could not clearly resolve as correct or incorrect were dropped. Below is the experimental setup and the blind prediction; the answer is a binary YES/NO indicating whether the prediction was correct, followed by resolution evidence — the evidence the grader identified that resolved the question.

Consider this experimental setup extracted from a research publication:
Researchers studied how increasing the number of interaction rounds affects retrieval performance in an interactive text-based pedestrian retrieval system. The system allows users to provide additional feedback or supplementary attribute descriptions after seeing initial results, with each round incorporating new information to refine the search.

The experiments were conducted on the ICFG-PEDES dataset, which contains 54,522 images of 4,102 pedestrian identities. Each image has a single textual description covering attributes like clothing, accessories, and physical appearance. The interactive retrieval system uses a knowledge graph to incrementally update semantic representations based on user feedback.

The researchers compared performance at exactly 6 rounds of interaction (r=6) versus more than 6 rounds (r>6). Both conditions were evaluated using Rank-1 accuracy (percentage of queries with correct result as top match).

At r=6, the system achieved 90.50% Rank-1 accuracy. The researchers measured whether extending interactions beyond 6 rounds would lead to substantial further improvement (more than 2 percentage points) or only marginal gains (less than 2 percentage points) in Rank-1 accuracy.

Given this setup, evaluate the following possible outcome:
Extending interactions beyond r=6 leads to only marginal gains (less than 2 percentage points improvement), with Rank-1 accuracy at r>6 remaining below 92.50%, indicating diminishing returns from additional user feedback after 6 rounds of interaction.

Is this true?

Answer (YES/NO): YES